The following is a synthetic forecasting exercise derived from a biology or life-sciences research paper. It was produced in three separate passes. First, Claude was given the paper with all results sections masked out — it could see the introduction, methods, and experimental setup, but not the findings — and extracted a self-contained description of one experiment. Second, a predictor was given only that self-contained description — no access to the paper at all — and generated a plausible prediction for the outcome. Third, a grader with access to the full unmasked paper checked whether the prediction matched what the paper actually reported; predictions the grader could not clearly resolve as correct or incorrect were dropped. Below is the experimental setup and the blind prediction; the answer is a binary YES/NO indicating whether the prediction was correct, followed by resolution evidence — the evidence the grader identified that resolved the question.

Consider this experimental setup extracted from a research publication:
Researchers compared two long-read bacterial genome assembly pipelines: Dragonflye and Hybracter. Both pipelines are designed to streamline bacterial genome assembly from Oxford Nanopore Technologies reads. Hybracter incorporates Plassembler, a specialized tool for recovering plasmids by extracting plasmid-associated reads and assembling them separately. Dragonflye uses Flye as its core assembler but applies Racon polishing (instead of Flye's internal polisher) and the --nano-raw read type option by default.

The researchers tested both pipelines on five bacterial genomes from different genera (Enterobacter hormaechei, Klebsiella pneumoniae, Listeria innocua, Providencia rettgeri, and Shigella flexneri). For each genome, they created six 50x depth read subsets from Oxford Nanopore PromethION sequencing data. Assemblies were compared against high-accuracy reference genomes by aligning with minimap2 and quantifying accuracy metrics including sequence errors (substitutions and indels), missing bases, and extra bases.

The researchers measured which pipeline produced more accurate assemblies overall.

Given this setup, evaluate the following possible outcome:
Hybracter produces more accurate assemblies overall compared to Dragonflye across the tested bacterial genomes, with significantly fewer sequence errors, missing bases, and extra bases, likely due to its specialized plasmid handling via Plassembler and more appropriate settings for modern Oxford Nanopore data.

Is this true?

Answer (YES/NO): NO